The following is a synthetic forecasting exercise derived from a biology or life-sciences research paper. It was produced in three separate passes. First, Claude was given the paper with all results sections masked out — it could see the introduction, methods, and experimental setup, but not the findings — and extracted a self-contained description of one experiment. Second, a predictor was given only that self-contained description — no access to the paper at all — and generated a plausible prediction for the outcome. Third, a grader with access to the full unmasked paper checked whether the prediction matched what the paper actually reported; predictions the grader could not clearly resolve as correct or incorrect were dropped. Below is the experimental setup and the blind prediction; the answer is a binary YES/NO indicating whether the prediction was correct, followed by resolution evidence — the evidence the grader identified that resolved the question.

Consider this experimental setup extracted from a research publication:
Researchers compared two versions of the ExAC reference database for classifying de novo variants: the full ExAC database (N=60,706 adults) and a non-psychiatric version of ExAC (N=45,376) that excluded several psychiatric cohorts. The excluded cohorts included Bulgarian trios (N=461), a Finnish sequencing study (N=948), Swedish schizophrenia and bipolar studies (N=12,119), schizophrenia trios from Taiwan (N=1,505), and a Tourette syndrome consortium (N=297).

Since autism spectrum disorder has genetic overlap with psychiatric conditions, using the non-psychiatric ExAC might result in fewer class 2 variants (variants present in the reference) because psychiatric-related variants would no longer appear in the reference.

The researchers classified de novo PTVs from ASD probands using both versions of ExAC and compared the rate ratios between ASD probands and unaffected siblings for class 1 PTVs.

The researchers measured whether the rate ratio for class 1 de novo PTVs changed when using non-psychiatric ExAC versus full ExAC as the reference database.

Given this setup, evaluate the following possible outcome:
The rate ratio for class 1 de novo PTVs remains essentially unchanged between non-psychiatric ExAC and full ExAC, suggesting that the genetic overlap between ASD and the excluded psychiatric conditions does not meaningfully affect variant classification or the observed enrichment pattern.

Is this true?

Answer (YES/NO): YES